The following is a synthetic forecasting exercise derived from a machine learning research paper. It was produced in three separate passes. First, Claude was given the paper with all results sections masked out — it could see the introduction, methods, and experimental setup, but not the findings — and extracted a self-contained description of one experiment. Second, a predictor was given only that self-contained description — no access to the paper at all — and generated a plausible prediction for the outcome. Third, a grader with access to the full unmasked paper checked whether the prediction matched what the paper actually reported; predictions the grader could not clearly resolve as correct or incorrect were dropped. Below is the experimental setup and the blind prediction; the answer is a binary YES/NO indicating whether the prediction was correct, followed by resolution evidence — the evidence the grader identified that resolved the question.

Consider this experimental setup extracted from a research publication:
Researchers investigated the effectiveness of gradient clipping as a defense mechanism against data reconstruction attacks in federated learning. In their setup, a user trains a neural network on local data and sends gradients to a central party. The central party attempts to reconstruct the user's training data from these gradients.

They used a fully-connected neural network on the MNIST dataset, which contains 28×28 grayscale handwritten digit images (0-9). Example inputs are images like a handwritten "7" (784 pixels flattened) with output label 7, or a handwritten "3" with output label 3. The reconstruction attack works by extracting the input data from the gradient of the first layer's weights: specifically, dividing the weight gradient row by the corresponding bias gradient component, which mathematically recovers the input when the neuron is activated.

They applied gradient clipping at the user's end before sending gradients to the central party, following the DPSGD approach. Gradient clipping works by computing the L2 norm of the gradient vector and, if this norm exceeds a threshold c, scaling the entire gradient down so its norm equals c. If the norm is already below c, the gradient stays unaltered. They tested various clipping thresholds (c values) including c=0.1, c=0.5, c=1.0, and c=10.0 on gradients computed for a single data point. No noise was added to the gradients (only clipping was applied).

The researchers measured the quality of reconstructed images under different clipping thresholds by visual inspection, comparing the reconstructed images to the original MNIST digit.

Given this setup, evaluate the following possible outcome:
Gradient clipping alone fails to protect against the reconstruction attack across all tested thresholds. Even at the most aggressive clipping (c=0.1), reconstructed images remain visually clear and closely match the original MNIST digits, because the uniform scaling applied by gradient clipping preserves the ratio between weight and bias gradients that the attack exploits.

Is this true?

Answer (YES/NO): YES